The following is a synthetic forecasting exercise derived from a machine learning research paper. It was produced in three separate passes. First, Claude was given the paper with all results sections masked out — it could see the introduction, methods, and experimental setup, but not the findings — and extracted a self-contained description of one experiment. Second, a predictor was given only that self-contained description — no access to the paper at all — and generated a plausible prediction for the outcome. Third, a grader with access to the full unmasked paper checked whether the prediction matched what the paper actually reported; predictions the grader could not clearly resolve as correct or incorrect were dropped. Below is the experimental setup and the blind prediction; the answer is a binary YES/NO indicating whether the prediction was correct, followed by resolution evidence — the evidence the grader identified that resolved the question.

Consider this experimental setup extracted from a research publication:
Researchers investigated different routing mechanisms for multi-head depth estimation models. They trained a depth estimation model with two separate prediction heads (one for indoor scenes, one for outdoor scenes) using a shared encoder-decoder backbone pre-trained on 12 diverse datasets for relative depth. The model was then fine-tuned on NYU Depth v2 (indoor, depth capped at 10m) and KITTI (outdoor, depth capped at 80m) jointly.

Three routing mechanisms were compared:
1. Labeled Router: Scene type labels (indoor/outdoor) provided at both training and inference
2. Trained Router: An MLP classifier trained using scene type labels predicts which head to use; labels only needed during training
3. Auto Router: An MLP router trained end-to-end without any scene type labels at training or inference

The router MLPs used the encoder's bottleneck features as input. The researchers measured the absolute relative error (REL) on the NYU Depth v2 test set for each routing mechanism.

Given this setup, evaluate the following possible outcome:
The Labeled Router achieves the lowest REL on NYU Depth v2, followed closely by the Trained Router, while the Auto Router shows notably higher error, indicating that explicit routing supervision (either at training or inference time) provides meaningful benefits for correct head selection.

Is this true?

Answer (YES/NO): NO